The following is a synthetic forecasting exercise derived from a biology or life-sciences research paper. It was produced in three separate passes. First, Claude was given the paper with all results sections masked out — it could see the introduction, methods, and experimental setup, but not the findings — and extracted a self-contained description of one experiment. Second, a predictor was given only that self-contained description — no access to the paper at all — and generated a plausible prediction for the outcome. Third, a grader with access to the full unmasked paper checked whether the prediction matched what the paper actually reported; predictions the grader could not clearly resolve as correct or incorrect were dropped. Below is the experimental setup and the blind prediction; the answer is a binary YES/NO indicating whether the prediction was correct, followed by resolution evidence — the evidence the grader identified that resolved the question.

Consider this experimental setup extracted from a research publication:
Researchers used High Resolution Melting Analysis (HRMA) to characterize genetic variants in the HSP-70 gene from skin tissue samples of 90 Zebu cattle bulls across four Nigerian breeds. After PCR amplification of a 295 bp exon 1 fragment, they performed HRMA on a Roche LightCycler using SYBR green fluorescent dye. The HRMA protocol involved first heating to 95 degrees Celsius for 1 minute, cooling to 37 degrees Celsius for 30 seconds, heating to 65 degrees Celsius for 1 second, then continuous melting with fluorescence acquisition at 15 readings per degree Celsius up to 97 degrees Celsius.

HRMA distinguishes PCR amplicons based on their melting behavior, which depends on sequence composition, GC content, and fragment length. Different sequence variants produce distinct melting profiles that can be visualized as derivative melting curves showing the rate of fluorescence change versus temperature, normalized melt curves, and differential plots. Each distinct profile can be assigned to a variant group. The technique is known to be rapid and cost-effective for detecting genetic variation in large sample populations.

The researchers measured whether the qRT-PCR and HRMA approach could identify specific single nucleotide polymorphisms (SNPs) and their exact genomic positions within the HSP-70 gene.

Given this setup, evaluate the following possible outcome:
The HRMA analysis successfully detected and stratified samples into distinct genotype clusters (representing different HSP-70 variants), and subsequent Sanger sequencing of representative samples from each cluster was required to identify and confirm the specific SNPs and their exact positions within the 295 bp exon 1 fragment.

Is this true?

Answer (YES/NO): NO